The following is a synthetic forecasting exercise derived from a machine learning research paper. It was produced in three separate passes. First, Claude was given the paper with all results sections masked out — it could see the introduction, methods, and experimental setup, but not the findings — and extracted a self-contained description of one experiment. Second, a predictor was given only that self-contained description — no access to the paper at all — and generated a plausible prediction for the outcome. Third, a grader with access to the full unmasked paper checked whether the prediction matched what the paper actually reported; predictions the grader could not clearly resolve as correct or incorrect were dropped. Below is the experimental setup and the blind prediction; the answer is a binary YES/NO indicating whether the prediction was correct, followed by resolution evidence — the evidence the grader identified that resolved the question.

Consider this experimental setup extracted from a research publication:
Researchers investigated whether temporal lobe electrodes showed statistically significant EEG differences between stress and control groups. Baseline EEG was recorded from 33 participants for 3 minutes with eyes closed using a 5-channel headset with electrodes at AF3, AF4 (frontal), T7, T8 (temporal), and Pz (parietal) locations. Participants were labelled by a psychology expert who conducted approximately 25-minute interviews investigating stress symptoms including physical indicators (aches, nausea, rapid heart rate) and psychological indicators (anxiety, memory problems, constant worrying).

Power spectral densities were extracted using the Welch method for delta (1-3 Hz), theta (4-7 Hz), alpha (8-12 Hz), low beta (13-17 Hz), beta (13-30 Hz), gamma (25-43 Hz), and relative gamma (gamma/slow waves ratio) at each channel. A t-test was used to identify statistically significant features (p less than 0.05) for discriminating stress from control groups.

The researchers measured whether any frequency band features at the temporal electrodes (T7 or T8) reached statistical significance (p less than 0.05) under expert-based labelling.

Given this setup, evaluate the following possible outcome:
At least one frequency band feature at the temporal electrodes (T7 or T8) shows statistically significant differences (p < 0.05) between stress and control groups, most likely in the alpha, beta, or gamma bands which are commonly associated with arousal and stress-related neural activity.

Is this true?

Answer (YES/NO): NO